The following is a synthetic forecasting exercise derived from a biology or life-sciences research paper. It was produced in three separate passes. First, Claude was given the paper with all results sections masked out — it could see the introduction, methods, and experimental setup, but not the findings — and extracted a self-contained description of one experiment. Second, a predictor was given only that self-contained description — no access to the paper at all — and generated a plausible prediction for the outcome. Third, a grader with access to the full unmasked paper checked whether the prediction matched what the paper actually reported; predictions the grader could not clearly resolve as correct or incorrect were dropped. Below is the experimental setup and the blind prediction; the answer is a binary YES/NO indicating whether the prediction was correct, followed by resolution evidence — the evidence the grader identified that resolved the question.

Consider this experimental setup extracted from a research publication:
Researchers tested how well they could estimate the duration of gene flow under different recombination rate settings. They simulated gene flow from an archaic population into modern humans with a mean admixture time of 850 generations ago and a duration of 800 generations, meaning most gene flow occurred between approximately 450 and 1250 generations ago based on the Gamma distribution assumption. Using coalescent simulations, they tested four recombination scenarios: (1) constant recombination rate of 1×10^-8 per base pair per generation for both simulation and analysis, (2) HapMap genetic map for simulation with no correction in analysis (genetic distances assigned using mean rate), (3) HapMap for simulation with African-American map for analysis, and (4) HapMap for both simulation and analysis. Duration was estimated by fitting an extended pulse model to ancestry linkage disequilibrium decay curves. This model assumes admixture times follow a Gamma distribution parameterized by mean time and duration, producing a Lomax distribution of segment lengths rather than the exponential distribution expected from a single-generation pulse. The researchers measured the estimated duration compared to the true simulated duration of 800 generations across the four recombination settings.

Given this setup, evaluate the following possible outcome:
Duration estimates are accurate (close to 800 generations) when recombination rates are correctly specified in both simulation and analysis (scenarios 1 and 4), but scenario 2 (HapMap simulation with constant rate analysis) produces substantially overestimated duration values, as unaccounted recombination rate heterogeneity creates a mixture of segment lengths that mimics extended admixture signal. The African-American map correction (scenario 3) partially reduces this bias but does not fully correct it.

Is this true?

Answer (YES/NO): NO